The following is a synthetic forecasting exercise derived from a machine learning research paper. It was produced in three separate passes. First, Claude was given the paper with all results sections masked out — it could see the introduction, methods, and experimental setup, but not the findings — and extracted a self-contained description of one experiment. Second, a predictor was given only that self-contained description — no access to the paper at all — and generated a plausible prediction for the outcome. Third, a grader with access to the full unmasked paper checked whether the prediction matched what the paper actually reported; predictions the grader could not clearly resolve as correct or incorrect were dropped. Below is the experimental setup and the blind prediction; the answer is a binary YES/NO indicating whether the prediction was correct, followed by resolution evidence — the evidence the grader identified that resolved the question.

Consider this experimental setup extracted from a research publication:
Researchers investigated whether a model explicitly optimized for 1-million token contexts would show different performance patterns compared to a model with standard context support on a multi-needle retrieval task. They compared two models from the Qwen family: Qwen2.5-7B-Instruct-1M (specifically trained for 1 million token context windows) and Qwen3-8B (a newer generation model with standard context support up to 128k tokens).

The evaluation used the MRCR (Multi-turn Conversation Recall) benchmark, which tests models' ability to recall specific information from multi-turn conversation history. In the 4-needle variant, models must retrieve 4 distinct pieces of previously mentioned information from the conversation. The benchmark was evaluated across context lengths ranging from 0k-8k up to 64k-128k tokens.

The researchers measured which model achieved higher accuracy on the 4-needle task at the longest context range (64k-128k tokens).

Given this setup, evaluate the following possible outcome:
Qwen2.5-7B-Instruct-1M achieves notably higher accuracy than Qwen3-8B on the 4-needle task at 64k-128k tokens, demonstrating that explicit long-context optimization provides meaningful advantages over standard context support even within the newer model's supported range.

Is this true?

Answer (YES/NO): NO